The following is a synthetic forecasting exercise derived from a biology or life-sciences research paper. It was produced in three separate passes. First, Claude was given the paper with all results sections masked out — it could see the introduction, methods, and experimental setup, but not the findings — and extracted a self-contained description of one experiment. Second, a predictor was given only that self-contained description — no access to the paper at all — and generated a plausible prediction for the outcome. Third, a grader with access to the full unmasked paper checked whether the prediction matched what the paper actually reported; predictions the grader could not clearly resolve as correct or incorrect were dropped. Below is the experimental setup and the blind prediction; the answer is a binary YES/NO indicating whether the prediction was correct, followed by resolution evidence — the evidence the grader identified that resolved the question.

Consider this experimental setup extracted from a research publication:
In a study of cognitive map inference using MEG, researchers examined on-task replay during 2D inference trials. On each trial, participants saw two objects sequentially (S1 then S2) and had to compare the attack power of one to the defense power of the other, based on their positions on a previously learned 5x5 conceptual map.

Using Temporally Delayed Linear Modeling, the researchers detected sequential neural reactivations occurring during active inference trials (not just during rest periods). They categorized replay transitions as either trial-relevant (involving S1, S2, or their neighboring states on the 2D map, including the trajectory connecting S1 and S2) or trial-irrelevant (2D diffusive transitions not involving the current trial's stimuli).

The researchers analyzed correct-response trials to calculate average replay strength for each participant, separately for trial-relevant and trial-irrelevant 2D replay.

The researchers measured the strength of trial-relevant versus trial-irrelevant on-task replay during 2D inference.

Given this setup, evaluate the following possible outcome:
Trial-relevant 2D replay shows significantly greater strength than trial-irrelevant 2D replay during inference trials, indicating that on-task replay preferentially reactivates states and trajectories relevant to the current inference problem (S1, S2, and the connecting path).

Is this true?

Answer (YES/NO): NO